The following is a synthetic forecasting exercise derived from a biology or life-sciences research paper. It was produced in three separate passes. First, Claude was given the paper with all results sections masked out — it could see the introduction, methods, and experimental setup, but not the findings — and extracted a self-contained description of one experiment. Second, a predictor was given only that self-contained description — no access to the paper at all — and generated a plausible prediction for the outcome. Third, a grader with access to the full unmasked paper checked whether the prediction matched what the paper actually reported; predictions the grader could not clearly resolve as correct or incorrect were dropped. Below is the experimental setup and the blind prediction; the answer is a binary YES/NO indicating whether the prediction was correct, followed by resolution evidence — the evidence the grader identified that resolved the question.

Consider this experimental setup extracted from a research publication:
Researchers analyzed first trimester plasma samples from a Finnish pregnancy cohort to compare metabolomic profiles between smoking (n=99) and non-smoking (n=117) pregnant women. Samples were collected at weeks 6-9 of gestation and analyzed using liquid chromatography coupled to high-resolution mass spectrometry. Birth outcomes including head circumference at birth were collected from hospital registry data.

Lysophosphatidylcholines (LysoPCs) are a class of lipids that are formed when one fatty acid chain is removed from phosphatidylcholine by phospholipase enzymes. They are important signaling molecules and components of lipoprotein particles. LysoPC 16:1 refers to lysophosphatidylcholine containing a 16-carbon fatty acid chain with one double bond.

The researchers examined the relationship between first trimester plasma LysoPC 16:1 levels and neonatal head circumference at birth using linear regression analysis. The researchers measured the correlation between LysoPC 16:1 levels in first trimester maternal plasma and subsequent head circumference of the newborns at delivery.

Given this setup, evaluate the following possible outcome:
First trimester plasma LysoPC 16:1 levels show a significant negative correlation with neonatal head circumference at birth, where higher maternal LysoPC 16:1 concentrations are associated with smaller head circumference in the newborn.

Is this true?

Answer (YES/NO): YES